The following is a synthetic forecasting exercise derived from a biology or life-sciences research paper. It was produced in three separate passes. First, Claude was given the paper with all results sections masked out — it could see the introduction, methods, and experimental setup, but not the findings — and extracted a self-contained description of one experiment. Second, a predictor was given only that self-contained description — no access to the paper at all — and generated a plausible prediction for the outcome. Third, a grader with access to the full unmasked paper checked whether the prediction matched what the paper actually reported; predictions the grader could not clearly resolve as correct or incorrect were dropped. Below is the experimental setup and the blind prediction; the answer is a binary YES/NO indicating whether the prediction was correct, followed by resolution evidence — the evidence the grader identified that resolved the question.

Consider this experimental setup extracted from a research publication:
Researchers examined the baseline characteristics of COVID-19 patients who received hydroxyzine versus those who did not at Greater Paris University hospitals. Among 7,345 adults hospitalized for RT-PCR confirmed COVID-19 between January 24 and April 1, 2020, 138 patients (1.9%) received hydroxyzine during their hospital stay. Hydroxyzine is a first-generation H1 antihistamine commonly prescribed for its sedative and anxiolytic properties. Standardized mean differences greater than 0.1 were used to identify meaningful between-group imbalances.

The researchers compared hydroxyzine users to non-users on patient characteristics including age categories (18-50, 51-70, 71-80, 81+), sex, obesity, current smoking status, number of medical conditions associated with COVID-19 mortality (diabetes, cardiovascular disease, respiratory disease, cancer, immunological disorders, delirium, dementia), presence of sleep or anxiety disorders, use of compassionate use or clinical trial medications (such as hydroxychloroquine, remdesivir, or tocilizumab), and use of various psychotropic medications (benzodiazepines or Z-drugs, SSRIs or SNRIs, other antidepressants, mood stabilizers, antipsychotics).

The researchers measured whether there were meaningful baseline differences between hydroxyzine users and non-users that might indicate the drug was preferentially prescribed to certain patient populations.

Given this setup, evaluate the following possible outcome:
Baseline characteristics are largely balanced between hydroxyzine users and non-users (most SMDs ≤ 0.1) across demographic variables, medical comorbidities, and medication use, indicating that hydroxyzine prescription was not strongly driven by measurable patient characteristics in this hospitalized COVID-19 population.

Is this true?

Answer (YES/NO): NO